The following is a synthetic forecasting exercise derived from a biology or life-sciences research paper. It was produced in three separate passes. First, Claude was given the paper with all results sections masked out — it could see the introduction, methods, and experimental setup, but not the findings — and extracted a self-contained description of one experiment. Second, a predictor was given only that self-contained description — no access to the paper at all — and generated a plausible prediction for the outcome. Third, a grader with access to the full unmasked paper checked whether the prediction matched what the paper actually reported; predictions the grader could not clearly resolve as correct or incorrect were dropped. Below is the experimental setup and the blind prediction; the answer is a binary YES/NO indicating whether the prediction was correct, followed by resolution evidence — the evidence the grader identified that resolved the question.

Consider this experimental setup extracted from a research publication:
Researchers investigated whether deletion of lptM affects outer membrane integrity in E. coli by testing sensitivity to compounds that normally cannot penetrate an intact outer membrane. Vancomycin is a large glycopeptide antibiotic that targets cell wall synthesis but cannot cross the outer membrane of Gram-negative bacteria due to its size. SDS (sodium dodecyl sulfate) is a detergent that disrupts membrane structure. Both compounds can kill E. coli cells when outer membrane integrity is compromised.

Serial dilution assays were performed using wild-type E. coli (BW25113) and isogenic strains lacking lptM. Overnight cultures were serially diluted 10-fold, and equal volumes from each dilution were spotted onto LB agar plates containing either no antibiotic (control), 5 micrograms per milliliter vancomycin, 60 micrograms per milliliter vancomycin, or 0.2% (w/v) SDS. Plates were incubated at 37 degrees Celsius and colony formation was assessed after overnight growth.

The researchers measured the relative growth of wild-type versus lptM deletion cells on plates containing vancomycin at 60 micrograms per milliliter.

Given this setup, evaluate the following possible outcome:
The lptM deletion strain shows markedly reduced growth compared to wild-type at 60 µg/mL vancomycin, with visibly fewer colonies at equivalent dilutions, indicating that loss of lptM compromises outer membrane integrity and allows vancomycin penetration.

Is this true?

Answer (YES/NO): NO